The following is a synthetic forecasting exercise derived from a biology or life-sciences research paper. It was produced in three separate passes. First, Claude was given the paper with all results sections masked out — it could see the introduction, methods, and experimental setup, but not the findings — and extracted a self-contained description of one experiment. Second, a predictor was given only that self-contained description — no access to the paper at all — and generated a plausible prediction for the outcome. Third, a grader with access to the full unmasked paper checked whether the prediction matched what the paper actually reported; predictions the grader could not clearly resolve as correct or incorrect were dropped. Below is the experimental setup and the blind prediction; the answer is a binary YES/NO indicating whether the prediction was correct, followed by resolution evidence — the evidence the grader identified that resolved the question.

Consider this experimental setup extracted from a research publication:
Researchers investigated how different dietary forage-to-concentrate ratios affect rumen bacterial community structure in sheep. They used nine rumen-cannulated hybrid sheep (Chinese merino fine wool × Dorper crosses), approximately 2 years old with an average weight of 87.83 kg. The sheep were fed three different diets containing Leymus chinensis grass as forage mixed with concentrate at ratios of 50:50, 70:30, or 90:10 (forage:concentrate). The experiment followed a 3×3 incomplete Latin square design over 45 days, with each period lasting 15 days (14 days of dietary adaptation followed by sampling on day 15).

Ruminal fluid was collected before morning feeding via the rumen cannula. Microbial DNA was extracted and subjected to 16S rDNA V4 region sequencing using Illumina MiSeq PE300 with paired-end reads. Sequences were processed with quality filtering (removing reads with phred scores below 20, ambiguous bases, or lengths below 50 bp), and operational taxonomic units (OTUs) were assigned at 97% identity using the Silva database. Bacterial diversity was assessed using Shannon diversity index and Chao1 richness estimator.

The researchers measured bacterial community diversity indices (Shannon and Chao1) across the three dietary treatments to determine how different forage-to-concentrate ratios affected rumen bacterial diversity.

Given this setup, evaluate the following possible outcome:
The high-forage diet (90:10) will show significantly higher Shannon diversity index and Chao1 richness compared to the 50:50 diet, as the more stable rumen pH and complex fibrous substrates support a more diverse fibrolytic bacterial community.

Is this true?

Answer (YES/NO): NO